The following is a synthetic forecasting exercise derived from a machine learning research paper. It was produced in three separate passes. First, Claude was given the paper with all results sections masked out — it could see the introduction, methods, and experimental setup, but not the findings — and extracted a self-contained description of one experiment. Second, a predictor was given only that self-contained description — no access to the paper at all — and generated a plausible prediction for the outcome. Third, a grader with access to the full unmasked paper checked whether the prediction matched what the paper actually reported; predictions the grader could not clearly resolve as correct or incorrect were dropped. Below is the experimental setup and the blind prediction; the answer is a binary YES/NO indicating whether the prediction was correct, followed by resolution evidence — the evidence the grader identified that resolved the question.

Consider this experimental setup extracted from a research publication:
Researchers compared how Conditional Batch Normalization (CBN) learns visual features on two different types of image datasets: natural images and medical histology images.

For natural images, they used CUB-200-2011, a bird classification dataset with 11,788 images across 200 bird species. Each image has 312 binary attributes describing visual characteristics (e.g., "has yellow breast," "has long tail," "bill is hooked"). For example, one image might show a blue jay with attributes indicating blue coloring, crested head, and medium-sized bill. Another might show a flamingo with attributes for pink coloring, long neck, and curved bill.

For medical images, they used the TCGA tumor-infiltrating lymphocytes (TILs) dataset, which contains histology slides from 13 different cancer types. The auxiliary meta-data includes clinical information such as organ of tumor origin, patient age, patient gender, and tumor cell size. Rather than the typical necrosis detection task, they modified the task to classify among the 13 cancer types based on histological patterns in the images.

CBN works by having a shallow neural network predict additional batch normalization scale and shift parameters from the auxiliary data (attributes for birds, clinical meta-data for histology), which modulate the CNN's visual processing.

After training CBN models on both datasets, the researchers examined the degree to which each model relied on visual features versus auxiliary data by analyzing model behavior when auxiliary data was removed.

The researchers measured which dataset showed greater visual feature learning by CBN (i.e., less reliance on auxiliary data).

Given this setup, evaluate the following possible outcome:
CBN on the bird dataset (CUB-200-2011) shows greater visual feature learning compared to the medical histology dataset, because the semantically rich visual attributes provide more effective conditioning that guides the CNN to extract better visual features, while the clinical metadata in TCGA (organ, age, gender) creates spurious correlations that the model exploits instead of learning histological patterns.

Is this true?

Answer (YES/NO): NO